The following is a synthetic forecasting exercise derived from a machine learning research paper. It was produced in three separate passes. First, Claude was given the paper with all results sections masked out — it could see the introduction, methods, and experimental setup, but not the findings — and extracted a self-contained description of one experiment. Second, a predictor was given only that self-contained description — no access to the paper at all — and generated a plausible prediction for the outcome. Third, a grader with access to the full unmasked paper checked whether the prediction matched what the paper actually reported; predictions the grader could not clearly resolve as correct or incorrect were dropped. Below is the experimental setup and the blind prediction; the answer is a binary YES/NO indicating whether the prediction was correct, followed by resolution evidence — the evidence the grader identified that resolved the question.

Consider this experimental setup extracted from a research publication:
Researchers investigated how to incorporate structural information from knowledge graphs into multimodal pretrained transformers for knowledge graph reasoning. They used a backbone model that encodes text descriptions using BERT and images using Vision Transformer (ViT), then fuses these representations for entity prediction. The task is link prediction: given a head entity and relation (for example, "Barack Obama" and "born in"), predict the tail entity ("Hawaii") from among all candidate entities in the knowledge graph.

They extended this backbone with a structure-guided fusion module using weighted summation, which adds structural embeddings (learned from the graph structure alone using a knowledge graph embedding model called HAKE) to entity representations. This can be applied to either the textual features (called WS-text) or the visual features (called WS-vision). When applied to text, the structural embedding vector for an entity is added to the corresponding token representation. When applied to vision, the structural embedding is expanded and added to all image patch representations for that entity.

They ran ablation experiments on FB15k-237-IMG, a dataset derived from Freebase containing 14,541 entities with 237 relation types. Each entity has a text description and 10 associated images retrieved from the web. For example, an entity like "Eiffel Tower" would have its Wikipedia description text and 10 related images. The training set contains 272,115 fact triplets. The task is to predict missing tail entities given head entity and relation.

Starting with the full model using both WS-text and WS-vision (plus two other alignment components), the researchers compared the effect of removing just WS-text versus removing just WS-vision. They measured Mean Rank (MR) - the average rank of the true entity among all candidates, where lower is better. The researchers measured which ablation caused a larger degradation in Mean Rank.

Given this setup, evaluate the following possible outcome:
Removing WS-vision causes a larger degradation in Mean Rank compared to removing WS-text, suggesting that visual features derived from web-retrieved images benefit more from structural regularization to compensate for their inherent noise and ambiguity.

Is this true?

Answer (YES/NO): NO